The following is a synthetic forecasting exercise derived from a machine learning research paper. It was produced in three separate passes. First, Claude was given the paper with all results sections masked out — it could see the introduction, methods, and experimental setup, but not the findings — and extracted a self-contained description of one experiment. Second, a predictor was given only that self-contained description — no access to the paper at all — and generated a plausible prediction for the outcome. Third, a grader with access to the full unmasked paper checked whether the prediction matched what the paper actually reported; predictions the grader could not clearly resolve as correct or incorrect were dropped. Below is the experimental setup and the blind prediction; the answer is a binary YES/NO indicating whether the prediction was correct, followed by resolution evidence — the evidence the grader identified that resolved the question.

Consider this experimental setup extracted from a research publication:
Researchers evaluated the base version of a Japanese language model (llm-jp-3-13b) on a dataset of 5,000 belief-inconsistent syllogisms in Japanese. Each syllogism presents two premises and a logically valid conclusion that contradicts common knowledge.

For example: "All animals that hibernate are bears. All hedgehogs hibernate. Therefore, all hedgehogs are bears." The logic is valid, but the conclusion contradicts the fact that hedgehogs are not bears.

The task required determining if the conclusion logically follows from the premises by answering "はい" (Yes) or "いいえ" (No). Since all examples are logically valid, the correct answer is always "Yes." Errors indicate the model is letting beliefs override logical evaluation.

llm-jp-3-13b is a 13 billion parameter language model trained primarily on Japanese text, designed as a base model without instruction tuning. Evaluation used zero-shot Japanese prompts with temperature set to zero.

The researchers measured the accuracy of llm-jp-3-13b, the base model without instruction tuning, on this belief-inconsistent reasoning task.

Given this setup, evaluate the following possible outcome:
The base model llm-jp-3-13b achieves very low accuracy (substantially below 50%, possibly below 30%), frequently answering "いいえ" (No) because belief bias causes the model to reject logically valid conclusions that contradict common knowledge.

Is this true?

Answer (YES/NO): NO